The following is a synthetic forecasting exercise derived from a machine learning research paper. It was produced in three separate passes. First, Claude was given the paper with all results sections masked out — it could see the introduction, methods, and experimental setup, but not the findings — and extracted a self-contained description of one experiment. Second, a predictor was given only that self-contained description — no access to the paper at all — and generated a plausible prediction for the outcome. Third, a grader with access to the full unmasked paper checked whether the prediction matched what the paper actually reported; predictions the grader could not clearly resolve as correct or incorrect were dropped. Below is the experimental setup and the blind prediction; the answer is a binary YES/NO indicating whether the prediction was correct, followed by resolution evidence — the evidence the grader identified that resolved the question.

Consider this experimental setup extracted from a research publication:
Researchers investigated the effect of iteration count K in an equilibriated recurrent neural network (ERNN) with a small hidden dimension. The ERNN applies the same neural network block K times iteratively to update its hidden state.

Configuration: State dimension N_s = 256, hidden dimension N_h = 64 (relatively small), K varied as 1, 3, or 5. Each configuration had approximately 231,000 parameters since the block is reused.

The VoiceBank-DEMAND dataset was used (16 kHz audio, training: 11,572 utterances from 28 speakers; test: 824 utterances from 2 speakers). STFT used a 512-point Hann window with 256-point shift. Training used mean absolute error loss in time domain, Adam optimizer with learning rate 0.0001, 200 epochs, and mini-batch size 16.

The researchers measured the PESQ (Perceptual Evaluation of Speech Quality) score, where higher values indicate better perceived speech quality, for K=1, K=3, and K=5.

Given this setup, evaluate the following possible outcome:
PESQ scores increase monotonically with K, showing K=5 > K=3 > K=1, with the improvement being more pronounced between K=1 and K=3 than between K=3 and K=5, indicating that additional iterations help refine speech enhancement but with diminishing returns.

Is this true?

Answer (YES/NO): NO